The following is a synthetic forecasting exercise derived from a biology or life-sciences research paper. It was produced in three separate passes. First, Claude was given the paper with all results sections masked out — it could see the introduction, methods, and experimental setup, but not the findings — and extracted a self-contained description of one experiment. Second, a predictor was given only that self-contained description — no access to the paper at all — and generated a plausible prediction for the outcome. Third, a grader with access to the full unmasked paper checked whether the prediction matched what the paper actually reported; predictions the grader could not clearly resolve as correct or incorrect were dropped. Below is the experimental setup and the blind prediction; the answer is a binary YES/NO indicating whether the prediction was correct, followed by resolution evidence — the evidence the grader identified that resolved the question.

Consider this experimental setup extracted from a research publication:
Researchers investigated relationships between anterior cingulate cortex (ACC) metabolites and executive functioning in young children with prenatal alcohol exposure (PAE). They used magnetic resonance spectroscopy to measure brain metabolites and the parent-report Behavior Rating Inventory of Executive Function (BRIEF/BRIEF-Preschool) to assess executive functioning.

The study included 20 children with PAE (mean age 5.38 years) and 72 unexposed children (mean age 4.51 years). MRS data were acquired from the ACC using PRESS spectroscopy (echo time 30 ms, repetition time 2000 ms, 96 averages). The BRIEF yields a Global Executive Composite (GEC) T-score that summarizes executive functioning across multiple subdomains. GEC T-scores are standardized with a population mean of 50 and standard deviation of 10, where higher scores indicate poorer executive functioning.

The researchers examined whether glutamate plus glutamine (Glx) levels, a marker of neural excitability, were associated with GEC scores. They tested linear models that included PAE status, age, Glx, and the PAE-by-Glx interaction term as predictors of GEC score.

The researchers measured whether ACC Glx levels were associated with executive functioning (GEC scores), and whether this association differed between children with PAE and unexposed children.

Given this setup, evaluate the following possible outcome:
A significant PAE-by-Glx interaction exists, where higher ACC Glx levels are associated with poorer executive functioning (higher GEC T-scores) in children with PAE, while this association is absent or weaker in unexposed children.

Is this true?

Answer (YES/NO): NO